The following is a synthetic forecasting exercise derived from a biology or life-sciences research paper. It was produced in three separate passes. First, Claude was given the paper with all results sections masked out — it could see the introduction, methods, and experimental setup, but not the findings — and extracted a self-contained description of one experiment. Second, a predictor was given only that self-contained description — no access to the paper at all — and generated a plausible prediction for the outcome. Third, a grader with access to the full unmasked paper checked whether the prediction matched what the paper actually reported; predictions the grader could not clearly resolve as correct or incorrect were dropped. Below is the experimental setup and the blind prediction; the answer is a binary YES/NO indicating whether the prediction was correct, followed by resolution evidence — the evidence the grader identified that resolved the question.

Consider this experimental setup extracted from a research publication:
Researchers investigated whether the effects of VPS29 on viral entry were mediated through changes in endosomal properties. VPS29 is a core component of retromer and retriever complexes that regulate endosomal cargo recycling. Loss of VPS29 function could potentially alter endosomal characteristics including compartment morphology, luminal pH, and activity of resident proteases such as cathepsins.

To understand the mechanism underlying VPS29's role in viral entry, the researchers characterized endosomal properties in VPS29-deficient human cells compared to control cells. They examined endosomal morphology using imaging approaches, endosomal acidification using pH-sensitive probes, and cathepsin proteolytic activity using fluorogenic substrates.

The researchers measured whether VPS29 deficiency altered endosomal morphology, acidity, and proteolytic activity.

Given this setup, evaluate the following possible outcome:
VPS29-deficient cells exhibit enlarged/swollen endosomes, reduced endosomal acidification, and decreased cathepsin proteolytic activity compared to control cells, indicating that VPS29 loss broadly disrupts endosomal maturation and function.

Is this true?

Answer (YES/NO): YES